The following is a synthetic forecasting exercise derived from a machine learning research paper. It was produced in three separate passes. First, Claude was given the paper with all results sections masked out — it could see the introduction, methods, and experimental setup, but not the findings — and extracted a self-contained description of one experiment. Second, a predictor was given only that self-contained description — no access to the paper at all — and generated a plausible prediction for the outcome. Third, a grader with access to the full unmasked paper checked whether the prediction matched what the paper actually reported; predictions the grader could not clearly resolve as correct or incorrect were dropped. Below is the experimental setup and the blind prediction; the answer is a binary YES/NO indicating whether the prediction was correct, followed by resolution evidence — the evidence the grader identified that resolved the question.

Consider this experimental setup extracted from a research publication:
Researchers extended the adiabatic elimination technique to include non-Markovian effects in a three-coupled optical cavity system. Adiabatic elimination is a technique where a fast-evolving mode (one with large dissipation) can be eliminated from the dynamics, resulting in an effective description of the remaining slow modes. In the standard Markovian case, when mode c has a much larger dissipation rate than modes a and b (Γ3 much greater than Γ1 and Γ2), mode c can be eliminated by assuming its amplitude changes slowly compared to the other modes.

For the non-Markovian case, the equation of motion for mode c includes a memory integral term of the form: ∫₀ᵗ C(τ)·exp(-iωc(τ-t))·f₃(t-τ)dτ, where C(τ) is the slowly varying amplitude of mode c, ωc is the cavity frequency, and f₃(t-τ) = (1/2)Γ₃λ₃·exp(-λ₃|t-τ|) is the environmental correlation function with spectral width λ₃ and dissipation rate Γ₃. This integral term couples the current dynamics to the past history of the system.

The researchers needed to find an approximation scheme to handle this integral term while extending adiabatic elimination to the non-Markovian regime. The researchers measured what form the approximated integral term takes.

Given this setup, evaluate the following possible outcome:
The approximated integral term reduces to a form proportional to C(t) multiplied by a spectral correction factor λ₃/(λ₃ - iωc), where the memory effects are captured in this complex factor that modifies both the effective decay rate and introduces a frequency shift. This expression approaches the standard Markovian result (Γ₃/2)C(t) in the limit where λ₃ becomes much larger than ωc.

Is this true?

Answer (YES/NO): YES